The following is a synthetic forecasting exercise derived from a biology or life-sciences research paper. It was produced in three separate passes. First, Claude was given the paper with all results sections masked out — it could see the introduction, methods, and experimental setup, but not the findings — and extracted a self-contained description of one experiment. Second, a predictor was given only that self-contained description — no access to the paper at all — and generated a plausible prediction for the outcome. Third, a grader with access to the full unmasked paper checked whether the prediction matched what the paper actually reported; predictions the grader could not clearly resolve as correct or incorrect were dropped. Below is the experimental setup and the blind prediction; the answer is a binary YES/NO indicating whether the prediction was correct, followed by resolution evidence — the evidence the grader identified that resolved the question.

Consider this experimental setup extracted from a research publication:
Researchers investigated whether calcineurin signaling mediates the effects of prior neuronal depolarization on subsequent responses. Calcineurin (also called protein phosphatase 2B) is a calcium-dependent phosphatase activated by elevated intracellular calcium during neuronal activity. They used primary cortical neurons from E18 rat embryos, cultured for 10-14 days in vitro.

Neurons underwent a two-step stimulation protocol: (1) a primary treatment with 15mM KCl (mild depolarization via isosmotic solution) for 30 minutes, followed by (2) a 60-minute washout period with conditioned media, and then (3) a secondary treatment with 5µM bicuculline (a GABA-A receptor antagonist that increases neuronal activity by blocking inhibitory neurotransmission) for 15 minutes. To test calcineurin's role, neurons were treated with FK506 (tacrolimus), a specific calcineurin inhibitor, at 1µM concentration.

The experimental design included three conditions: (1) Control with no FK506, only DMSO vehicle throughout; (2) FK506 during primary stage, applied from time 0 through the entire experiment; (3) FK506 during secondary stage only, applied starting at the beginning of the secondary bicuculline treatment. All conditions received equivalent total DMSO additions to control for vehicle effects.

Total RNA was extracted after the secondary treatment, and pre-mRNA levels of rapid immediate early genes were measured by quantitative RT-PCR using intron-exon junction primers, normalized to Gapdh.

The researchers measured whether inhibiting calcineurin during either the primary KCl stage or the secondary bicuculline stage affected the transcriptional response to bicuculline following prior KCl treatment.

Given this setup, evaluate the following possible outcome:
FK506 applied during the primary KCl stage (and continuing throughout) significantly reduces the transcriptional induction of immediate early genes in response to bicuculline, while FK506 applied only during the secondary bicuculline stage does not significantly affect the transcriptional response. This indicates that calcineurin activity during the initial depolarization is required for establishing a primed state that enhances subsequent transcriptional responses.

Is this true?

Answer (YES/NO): NO